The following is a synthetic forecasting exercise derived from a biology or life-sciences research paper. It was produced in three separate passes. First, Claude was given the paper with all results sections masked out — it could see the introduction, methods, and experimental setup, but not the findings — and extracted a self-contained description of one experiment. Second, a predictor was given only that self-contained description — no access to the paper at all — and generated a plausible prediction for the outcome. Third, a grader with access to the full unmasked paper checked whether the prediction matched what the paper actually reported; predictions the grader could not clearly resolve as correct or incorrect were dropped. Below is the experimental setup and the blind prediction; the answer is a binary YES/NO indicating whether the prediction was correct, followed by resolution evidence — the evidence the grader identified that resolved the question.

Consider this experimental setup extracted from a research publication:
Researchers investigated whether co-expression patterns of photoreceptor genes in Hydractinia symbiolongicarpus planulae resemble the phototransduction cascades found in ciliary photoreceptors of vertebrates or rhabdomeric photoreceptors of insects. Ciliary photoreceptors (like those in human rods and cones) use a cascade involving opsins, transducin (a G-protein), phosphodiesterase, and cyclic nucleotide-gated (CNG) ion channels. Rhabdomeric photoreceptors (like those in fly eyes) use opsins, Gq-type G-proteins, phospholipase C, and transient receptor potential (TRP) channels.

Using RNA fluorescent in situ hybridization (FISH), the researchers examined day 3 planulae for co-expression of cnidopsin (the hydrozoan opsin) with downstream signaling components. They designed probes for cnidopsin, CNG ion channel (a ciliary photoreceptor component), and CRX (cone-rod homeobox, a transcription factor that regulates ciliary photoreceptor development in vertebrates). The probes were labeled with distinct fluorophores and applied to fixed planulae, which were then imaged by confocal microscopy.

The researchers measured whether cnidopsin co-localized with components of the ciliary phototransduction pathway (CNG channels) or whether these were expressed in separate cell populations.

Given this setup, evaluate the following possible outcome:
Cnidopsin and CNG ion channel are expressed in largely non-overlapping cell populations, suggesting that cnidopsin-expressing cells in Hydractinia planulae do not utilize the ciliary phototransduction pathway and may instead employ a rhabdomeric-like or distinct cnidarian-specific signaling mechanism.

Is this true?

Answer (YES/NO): NO